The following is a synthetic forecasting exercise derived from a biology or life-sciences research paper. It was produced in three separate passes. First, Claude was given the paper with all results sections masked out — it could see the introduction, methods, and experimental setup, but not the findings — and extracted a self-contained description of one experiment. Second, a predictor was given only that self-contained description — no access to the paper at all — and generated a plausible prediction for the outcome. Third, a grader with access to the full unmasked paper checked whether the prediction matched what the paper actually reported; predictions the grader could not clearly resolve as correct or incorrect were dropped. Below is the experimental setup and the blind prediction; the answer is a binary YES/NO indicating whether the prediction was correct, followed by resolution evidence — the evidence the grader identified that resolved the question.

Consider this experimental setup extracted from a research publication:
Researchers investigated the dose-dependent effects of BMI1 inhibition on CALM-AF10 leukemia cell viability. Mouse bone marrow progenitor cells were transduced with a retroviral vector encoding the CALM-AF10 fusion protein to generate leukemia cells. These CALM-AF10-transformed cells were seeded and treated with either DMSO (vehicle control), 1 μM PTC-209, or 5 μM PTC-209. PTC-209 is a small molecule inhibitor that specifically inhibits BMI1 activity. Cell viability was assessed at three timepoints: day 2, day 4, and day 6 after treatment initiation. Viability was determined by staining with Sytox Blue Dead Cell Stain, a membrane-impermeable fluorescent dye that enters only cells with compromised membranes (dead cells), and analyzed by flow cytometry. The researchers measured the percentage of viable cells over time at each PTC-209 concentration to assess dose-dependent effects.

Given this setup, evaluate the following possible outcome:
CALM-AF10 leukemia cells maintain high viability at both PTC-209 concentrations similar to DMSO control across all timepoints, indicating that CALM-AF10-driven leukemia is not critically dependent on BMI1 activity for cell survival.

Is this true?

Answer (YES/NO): NO